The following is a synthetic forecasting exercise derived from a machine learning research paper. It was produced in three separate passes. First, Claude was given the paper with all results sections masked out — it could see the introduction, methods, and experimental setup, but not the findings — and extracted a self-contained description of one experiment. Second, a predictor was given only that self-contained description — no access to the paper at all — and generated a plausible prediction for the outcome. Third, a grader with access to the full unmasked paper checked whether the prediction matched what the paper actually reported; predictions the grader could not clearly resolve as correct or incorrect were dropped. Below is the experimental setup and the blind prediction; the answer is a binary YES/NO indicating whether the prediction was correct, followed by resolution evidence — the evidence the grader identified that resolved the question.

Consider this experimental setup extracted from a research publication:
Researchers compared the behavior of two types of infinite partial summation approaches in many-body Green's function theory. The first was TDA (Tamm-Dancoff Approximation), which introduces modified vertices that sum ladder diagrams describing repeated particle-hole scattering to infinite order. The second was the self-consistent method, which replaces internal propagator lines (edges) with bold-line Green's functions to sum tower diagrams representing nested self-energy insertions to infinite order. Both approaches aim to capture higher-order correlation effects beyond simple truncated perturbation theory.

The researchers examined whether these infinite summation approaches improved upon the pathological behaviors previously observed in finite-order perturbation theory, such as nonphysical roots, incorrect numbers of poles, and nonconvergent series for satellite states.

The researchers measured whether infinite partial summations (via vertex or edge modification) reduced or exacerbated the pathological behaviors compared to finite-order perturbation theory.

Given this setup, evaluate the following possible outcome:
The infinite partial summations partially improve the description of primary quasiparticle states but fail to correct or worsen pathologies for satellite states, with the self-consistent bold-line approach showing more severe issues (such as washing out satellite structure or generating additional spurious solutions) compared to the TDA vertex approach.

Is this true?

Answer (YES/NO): NO